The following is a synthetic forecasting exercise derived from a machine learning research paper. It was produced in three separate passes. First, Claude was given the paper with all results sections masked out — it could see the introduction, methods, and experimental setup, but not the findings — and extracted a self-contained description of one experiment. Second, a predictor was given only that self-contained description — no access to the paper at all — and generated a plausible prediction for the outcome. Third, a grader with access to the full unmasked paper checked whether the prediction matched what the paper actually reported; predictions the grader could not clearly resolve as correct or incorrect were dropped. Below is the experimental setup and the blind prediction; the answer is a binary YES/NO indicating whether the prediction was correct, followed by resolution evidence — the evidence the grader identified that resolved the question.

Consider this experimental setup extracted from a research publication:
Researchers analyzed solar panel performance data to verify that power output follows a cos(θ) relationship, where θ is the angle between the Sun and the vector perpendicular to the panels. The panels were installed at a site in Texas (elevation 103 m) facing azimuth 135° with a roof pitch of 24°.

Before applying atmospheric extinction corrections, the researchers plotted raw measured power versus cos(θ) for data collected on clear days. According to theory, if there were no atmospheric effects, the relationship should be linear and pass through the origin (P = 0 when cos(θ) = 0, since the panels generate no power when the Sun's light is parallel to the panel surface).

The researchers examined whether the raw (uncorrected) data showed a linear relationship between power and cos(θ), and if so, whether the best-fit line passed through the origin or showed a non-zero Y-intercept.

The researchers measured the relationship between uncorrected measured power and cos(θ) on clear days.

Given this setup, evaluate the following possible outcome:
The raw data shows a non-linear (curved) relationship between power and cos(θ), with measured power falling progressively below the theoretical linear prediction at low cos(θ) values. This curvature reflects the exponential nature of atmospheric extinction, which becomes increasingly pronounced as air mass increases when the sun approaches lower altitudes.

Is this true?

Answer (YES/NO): NO